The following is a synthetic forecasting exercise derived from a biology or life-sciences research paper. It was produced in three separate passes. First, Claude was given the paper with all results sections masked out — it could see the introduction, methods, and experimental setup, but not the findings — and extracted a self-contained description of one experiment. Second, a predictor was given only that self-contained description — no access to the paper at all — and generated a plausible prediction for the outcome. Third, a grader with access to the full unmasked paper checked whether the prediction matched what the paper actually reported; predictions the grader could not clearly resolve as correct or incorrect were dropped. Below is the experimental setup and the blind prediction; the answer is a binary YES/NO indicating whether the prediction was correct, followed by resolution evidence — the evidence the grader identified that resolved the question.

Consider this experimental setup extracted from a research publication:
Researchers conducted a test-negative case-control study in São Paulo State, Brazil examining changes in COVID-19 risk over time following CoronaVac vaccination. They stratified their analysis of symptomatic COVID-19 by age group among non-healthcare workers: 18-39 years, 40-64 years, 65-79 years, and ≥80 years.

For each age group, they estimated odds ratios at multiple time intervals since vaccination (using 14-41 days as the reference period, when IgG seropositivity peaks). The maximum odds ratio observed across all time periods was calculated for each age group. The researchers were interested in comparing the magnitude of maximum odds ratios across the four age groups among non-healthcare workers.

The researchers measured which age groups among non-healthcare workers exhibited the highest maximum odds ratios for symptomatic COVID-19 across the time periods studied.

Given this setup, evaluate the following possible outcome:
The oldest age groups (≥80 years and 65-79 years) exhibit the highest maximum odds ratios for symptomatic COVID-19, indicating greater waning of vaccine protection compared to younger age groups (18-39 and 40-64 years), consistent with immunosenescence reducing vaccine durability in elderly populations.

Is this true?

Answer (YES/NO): NO